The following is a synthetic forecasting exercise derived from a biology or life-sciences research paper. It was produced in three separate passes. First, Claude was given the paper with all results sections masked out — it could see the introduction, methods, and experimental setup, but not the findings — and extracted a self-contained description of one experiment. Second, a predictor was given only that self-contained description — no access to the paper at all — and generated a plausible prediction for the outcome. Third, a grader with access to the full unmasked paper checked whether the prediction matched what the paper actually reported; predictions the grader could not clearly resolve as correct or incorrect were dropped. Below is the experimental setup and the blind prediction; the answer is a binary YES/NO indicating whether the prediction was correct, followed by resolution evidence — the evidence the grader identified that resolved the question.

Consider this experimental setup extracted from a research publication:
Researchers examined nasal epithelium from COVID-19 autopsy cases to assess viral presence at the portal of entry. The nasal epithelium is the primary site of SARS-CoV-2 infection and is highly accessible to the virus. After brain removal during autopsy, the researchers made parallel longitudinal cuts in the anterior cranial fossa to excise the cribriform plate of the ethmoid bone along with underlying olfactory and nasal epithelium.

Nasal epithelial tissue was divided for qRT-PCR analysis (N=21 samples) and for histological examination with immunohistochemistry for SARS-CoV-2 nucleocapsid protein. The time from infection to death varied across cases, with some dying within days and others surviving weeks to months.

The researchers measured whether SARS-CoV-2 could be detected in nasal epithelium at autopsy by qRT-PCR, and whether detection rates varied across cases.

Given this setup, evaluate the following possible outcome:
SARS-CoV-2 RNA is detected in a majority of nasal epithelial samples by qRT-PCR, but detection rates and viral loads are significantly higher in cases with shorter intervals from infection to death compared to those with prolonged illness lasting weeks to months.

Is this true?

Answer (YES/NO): NO